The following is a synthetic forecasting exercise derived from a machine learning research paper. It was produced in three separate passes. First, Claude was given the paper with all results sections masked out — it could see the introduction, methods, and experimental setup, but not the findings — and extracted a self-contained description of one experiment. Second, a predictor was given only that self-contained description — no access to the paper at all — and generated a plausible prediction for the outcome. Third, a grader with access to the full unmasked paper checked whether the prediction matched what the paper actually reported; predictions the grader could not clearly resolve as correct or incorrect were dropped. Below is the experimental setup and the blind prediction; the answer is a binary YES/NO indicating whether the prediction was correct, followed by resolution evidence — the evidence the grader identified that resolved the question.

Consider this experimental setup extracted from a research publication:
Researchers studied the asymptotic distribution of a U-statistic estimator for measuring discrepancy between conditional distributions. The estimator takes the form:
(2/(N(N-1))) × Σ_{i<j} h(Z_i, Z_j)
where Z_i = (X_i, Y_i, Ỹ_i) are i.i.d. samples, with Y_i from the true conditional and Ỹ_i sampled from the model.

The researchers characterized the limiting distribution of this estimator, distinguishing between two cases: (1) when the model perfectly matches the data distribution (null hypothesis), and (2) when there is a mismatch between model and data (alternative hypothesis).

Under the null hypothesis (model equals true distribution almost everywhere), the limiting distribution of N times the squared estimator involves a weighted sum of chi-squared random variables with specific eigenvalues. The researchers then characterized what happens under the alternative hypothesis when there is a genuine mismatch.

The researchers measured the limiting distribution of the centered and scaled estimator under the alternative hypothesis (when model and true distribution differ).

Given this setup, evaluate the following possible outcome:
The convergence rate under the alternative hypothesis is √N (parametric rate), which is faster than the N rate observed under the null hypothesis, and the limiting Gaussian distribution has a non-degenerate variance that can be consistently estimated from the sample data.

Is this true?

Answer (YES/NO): NO